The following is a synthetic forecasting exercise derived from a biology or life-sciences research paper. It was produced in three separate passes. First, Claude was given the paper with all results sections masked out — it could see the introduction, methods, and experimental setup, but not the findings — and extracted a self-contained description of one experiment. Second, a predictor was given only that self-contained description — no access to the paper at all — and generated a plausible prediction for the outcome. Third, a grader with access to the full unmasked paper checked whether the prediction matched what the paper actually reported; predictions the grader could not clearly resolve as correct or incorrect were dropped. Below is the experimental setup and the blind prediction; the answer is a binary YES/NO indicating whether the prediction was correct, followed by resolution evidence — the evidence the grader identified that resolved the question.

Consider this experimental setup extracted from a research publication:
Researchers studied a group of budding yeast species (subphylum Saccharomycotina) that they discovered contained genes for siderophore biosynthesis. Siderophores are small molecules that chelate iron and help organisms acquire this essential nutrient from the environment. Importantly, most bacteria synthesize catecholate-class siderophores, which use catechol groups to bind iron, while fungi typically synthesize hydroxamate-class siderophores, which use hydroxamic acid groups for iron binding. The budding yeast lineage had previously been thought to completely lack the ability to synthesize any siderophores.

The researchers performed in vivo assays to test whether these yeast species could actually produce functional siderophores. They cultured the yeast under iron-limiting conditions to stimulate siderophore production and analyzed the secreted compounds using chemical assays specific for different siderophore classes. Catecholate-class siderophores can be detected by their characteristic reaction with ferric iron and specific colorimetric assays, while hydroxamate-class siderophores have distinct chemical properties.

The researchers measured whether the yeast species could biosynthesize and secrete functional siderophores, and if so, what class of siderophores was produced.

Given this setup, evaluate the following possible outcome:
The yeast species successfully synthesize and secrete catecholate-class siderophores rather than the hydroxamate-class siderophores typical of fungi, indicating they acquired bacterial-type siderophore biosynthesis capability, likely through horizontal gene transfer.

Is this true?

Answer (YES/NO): YES